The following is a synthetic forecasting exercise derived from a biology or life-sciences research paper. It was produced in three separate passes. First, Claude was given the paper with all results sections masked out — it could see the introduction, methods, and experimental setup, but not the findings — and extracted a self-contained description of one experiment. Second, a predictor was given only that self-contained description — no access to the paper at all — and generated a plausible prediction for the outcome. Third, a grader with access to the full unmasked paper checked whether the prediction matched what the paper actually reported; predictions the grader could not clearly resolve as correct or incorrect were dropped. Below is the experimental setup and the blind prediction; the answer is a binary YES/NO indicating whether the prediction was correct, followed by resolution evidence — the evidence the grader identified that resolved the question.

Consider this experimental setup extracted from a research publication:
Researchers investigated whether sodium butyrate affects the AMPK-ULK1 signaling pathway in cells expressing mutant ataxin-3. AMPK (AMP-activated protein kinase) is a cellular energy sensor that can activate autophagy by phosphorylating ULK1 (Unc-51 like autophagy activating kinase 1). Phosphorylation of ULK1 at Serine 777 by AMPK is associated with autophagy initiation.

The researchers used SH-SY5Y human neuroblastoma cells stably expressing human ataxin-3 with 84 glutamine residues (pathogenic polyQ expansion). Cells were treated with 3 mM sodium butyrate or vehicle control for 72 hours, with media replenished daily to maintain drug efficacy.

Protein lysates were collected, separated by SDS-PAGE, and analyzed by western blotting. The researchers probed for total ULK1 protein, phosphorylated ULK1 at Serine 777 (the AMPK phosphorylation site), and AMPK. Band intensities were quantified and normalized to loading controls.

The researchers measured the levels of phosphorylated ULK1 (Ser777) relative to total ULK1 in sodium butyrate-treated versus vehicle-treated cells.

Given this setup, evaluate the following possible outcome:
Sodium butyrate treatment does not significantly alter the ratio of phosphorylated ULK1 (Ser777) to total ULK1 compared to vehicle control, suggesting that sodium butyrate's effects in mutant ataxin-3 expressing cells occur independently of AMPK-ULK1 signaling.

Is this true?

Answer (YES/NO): NO